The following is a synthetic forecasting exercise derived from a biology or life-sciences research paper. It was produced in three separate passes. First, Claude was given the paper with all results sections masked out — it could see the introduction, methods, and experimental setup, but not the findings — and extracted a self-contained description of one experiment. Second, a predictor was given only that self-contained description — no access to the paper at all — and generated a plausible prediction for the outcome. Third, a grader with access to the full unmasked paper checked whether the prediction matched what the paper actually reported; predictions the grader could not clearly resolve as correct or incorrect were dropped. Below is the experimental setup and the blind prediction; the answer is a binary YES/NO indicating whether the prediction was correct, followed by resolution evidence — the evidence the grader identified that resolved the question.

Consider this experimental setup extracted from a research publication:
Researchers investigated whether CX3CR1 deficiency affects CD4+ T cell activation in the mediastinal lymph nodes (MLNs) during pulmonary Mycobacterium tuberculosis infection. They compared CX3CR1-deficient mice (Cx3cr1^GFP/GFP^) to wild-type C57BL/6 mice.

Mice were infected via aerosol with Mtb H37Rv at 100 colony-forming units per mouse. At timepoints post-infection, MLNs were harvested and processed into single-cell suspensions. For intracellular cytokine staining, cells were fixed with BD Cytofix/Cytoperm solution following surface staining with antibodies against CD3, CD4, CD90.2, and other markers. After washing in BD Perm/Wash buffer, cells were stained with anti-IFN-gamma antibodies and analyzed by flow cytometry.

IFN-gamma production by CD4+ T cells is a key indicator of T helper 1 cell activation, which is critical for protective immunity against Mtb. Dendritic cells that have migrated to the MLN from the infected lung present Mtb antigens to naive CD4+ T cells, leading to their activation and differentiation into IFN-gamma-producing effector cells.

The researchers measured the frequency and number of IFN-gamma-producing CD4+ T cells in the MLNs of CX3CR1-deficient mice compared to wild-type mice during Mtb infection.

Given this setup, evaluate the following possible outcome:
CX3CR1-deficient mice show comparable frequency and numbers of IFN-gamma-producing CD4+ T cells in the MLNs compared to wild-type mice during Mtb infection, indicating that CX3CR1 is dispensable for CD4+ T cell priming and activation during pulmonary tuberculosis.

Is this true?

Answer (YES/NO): YES